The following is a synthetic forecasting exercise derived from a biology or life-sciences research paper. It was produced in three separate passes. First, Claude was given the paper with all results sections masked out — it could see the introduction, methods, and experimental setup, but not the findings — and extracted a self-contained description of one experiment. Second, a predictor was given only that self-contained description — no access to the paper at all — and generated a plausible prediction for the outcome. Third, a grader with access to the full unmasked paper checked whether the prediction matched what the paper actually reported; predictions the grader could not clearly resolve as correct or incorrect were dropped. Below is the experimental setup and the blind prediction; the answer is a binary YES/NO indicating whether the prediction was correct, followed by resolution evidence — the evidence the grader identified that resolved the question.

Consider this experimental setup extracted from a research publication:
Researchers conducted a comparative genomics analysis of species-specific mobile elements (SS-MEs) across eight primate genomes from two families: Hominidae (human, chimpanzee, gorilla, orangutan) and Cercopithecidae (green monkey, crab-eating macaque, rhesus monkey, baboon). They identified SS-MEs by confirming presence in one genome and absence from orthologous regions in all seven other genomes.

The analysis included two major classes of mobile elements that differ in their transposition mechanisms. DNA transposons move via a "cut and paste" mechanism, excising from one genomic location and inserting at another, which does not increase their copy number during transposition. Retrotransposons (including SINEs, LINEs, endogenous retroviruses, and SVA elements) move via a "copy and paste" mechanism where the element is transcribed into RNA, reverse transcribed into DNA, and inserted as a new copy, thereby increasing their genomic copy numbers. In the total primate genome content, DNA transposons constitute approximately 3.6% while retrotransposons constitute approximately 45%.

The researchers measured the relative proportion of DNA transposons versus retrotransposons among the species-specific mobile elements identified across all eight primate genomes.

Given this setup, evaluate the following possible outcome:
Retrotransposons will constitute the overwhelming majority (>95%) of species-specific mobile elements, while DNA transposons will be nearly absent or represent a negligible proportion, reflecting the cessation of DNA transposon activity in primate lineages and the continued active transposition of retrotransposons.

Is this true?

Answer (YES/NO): NO